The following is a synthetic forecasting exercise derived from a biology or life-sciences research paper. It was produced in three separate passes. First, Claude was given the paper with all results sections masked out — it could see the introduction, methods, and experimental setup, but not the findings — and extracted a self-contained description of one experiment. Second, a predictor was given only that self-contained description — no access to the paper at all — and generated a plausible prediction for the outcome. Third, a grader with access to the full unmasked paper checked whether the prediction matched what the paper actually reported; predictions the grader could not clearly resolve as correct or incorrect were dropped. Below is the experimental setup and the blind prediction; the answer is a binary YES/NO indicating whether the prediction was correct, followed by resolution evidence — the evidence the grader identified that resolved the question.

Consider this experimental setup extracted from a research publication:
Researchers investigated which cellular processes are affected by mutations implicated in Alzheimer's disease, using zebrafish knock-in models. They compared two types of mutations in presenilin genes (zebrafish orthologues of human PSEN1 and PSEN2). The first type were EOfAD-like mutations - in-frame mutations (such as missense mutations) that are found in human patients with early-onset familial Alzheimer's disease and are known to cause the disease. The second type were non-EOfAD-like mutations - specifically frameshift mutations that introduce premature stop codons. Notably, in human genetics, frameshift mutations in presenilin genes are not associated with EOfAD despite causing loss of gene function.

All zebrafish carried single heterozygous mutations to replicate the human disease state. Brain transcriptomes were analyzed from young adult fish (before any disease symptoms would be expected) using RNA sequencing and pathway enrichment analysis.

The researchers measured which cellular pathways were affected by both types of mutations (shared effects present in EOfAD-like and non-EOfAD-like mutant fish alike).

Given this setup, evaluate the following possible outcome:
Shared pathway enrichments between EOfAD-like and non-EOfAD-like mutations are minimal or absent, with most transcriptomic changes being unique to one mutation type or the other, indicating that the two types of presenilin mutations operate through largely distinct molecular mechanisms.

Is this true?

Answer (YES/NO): YES